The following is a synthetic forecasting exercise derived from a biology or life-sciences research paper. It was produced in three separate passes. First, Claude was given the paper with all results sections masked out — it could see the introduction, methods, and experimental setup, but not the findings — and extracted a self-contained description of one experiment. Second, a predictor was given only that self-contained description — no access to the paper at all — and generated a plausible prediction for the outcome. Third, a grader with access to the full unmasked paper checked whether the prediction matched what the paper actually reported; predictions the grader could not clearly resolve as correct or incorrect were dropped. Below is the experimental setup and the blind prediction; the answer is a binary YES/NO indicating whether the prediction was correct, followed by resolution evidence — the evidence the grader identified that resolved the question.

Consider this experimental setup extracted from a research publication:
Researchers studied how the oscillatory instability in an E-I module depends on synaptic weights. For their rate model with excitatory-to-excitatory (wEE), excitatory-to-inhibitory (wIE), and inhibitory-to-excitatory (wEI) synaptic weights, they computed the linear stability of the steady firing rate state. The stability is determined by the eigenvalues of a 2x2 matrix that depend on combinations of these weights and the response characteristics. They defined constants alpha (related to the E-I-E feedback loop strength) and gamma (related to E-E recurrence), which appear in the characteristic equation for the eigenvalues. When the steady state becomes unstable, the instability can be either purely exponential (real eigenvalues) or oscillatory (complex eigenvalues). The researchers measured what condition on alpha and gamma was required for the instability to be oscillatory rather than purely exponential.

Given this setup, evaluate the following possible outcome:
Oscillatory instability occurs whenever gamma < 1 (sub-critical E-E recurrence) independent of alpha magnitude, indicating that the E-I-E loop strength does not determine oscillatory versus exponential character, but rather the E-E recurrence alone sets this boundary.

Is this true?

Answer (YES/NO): NO